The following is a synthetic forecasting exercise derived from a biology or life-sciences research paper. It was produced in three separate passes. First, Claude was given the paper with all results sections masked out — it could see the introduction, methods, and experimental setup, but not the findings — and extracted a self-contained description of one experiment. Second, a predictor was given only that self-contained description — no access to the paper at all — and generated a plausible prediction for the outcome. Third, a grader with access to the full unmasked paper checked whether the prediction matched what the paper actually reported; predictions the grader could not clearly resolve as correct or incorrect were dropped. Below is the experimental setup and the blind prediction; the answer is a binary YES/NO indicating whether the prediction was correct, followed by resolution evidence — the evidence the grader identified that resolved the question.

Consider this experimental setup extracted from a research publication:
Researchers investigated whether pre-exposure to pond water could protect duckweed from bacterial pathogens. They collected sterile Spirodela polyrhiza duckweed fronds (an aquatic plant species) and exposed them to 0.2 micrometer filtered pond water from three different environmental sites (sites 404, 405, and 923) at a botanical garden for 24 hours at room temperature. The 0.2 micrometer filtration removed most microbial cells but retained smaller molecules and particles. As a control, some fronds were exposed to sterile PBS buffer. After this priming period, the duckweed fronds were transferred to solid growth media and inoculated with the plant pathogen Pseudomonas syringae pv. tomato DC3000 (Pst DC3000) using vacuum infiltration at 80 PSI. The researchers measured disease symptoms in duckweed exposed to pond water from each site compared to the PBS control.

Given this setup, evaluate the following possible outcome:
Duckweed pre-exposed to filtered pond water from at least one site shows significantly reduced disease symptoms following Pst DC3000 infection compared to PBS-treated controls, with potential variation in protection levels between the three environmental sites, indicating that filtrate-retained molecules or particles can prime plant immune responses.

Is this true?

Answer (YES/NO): NO